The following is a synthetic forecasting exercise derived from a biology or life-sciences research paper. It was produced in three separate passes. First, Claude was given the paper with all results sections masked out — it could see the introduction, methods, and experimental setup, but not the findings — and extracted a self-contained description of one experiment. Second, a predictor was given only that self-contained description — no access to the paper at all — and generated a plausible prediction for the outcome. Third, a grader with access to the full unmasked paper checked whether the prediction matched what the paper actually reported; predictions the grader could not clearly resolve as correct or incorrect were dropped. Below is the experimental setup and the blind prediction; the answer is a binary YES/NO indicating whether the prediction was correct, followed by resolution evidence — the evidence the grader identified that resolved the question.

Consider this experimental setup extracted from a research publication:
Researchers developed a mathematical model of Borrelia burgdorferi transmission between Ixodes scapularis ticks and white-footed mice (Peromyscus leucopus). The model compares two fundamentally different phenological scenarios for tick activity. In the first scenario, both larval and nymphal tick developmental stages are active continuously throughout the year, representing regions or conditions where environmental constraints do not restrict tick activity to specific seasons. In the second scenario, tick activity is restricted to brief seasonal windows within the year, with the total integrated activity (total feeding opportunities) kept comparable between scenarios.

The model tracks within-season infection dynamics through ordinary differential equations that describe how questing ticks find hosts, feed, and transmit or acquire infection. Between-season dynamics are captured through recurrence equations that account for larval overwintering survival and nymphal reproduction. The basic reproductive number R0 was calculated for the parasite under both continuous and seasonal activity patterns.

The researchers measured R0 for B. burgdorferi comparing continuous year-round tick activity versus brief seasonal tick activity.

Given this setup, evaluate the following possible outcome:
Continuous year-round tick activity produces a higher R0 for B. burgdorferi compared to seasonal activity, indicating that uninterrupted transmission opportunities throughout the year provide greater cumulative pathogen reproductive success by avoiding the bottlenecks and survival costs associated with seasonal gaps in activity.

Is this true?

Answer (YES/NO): NO